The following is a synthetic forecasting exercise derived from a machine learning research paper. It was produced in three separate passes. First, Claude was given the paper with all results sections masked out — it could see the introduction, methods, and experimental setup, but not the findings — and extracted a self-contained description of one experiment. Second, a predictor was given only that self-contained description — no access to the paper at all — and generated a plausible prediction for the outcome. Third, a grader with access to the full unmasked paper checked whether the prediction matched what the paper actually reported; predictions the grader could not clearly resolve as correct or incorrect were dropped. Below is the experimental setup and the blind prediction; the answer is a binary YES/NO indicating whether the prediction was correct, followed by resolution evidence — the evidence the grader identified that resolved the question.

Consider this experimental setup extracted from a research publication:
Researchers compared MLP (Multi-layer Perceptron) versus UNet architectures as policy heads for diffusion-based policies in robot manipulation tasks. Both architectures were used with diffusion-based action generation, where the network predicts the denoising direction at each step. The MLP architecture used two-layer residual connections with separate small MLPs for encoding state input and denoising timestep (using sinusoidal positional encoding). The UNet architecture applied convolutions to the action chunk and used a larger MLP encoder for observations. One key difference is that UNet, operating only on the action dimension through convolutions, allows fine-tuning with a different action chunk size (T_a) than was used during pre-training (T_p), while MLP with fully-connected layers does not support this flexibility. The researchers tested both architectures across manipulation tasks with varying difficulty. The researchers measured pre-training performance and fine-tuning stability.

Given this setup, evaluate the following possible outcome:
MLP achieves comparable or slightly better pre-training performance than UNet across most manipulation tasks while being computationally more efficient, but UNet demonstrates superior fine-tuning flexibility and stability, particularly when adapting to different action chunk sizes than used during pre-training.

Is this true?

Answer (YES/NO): NO